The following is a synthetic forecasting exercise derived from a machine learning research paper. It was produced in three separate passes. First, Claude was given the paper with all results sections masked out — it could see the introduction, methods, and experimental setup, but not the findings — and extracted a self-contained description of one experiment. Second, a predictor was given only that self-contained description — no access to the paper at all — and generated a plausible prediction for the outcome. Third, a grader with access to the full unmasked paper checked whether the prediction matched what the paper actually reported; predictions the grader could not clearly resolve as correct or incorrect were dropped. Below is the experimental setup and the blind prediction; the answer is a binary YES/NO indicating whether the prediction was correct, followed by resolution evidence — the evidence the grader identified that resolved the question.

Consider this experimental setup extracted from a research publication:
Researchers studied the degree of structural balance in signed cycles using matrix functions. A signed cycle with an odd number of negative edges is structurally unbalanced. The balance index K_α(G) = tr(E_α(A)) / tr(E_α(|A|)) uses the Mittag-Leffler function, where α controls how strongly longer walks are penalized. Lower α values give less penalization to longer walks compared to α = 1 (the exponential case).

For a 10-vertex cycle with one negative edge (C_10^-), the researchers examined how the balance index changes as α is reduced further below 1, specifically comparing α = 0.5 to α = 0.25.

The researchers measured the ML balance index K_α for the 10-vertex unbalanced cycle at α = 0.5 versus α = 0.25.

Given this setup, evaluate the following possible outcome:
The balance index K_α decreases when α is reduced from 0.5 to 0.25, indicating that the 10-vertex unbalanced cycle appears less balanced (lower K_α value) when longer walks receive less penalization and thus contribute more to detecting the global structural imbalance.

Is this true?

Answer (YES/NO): YES